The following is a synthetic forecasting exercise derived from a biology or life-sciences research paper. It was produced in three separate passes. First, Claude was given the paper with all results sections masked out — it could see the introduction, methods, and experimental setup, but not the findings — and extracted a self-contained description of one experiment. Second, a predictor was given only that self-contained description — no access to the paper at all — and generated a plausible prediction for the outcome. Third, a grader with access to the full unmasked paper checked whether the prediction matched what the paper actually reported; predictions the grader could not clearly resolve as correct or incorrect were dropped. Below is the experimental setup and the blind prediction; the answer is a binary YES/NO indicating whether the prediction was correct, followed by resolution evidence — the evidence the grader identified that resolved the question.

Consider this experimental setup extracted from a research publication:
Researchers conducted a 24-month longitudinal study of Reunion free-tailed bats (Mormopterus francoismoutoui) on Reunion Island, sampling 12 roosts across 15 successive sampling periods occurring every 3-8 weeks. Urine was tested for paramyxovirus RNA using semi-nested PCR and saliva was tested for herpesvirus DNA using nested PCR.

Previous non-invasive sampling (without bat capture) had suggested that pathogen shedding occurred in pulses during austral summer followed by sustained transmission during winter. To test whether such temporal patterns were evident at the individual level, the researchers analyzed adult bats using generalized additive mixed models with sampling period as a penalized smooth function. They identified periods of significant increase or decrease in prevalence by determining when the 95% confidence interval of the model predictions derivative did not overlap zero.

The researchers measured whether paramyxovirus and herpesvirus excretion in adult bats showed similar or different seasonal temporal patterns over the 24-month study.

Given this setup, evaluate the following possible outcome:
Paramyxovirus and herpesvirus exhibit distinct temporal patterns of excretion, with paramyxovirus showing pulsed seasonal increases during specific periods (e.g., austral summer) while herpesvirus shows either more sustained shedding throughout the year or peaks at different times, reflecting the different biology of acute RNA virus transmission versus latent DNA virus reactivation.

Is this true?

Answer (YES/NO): NO